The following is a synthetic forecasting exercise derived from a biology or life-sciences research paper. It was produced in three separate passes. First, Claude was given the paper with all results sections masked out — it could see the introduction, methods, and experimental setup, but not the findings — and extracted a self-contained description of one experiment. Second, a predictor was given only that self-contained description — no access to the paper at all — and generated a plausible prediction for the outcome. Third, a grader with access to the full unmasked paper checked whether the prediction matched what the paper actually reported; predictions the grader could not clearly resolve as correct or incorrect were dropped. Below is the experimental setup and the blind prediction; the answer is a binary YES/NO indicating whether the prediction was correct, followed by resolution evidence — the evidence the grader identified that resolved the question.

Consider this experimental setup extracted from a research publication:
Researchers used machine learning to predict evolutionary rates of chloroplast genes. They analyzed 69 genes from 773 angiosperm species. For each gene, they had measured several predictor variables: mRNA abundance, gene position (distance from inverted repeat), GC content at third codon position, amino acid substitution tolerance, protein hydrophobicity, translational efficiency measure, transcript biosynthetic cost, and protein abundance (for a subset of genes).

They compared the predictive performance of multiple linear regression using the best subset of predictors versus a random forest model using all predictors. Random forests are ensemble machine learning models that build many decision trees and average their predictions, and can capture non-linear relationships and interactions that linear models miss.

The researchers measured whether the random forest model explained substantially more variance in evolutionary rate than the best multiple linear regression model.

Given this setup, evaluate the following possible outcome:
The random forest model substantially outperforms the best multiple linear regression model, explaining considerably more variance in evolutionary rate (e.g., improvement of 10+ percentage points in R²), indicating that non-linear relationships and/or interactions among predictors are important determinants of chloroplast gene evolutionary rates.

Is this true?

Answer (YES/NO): NO